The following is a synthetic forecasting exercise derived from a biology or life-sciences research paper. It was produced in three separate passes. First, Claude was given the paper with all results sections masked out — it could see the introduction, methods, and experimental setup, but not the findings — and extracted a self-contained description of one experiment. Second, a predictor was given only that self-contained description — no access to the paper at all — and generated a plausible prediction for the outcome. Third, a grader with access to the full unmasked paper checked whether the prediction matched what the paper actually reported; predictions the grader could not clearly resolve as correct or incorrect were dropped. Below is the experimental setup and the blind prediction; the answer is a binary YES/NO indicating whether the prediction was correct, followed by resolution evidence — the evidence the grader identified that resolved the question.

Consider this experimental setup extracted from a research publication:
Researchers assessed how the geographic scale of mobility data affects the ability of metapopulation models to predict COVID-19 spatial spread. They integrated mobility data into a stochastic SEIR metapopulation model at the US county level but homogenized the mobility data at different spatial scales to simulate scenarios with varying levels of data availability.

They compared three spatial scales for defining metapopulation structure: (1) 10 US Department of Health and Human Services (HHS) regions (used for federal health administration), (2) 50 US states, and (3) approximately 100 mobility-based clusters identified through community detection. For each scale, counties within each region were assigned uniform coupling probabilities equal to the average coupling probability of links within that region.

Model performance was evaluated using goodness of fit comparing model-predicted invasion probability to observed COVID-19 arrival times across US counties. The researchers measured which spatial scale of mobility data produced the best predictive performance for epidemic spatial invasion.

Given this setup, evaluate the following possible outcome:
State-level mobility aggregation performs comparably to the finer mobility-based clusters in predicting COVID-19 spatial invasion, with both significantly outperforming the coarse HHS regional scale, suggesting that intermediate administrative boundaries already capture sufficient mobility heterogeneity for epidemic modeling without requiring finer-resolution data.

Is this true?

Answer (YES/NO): NO